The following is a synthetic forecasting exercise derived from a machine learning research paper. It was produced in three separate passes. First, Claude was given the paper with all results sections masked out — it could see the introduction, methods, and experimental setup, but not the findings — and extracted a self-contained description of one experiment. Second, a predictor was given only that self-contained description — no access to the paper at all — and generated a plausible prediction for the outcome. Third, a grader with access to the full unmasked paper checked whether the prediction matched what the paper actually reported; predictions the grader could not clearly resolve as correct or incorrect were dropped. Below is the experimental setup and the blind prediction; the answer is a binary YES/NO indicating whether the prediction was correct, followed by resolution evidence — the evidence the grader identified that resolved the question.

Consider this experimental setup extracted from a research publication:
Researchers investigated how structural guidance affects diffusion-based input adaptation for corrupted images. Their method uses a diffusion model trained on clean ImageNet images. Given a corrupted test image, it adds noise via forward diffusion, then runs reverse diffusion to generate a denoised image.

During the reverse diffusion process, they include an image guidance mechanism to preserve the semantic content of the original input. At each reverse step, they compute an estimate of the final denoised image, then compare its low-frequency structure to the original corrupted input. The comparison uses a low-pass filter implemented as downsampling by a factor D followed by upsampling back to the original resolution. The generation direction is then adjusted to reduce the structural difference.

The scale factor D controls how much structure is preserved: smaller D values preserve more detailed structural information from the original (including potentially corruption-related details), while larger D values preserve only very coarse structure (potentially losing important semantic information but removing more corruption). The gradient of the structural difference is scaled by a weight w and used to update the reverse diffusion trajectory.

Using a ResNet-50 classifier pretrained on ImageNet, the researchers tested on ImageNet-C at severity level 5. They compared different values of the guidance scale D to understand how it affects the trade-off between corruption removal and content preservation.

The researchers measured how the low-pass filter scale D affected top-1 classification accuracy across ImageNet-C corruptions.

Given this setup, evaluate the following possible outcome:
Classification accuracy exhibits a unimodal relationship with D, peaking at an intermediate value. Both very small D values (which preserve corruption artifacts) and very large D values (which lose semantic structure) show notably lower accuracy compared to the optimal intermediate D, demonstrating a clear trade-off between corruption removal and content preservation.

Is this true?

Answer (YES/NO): YES